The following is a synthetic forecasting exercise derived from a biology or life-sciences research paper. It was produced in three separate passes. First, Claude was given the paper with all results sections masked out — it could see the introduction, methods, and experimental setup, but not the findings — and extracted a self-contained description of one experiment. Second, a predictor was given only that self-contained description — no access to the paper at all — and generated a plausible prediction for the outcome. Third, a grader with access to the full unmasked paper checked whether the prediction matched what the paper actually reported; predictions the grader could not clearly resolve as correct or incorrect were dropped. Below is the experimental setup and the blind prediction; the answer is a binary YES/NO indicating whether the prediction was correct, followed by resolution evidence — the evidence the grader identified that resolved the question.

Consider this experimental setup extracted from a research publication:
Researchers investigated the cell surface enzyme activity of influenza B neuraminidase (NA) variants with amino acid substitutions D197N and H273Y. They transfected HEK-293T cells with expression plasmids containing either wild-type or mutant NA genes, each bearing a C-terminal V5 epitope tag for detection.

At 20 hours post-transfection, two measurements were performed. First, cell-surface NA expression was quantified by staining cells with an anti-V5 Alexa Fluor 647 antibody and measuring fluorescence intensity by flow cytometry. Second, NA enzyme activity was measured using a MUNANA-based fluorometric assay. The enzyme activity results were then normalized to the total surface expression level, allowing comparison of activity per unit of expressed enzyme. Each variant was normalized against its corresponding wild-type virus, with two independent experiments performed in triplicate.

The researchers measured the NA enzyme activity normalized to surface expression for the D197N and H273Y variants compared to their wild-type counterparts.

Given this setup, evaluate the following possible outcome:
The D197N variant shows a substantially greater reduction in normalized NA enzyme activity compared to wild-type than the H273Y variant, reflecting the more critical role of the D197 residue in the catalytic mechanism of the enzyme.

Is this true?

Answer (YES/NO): YES